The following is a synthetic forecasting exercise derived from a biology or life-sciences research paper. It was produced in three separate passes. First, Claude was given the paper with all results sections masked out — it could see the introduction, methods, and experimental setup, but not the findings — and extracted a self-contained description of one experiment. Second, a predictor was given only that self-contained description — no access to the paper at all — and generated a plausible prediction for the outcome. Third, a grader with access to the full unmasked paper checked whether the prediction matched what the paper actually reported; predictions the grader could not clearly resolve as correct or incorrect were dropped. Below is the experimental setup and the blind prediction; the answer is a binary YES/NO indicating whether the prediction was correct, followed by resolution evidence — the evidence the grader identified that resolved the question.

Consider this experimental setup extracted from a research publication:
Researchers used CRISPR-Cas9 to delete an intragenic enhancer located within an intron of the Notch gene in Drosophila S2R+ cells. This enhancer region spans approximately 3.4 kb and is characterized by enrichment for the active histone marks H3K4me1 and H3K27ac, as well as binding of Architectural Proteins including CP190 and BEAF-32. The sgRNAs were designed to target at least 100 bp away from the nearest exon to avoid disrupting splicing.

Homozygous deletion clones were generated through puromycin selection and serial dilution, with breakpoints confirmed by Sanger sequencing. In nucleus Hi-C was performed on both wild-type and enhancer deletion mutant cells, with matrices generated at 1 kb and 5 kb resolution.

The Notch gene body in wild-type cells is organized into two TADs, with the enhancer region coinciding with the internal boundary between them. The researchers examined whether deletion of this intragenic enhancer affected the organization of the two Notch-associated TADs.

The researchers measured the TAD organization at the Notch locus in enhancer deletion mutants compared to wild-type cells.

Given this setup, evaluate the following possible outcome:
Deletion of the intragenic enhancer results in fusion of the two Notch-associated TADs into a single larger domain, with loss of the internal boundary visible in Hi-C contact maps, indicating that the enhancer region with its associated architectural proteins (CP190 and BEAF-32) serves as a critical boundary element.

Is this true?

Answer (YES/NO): YES